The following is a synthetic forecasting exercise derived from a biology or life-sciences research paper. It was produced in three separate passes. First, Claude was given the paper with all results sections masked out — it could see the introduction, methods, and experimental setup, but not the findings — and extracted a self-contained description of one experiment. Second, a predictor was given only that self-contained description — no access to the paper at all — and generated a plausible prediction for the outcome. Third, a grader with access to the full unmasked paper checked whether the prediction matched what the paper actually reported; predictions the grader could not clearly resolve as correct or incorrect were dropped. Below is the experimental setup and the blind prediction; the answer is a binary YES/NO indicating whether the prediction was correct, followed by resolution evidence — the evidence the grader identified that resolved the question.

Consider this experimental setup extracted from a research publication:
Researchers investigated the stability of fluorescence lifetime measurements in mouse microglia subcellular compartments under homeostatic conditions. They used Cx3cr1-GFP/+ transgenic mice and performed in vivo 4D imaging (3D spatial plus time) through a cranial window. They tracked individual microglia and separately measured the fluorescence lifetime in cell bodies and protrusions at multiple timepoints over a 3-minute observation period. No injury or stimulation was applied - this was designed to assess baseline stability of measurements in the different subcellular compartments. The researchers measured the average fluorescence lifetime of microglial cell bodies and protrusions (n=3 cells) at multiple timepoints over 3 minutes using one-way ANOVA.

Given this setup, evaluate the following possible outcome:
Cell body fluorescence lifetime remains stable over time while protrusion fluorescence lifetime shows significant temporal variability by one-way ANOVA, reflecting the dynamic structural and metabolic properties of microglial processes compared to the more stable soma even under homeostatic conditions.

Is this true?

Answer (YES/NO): NO